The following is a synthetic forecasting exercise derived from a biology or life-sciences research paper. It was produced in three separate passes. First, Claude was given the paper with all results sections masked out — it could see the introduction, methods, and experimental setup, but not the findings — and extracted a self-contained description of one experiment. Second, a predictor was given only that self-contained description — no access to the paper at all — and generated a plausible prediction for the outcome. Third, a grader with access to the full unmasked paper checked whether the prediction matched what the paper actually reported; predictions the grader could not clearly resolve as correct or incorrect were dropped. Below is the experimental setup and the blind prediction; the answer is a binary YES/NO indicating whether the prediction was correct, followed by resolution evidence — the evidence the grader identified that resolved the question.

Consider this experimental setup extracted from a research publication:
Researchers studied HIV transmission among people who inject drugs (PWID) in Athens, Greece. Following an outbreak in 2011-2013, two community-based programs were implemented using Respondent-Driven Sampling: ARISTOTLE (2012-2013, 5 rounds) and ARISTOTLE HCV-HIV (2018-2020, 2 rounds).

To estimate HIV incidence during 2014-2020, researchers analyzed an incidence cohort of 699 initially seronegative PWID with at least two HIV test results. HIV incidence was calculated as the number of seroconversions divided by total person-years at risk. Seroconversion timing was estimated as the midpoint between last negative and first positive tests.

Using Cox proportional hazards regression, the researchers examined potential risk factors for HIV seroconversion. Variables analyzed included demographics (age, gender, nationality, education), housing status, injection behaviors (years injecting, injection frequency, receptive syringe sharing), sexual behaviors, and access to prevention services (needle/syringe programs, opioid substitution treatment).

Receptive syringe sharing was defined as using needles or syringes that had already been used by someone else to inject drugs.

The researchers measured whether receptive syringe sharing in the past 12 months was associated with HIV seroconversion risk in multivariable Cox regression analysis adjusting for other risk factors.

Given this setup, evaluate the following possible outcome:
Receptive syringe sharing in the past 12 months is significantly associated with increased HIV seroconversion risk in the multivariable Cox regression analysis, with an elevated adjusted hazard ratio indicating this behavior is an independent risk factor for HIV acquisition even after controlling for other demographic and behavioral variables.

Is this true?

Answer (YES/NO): NO